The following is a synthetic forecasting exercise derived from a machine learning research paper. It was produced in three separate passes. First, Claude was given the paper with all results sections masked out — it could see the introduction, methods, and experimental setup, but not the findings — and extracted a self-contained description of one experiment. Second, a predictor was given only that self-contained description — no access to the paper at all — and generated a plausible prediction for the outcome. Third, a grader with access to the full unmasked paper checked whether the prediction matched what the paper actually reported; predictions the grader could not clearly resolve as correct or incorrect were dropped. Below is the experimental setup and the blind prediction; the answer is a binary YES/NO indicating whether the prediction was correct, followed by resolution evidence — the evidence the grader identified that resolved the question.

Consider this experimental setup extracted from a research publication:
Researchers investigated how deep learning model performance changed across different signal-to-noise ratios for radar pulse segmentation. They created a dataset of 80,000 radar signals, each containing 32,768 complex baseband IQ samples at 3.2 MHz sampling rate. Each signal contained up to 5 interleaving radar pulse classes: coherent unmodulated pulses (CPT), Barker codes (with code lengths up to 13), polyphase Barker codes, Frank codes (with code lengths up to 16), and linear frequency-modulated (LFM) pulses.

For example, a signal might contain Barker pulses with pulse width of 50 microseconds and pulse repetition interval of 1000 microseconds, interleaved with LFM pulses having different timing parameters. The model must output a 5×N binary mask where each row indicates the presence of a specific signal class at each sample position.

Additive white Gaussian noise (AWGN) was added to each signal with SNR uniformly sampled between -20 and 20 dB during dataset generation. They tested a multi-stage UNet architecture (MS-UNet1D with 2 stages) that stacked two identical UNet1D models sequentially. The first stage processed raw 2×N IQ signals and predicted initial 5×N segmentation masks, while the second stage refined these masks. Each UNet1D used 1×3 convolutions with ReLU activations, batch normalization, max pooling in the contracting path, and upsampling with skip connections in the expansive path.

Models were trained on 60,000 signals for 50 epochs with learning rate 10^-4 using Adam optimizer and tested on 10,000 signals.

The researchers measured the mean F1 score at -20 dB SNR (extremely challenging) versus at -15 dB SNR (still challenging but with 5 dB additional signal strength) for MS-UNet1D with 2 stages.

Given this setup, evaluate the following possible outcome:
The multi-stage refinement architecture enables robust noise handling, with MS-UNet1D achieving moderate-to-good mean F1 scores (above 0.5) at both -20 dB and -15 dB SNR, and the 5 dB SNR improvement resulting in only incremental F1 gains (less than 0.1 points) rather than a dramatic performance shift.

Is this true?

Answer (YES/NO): NO